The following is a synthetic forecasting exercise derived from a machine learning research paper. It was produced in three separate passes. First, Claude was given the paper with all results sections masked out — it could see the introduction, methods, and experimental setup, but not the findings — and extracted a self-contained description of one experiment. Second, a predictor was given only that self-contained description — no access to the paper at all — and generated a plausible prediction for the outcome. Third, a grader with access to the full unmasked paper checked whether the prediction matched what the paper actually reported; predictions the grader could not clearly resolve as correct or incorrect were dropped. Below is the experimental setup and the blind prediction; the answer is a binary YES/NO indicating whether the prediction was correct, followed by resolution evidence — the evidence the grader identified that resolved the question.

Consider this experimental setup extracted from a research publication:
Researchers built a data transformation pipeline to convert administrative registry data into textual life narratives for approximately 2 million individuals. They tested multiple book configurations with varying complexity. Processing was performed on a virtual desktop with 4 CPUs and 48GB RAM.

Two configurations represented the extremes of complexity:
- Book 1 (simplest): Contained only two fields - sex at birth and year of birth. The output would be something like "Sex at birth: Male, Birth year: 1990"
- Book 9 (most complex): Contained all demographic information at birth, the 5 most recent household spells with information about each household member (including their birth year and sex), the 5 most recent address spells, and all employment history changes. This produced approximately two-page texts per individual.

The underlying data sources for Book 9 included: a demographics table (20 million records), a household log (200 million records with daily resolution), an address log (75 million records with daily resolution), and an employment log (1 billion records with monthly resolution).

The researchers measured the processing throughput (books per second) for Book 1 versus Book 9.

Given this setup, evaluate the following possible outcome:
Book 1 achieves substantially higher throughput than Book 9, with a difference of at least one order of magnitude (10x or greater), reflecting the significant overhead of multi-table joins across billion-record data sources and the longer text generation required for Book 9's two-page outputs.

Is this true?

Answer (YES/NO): YES